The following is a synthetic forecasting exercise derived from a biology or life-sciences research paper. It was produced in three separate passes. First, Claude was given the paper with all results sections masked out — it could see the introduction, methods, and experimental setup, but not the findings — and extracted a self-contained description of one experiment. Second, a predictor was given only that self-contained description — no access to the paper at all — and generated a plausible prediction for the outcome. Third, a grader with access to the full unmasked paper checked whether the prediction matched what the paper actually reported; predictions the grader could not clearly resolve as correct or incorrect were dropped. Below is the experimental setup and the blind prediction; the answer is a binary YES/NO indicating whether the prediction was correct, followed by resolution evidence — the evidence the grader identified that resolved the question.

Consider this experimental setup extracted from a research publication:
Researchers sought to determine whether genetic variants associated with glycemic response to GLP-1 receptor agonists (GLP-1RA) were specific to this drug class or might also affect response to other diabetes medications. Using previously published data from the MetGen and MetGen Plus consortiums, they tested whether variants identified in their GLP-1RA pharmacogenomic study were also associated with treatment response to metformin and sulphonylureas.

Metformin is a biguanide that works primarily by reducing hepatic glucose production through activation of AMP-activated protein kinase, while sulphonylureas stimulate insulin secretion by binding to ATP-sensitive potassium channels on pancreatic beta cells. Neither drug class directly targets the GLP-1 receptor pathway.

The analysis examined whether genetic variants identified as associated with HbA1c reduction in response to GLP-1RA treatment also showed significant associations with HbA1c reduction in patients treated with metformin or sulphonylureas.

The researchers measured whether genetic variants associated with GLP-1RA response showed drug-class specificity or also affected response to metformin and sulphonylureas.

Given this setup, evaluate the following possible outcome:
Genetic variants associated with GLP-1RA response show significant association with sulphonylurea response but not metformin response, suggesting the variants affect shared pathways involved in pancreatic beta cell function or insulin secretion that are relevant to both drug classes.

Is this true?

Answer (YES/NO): NO